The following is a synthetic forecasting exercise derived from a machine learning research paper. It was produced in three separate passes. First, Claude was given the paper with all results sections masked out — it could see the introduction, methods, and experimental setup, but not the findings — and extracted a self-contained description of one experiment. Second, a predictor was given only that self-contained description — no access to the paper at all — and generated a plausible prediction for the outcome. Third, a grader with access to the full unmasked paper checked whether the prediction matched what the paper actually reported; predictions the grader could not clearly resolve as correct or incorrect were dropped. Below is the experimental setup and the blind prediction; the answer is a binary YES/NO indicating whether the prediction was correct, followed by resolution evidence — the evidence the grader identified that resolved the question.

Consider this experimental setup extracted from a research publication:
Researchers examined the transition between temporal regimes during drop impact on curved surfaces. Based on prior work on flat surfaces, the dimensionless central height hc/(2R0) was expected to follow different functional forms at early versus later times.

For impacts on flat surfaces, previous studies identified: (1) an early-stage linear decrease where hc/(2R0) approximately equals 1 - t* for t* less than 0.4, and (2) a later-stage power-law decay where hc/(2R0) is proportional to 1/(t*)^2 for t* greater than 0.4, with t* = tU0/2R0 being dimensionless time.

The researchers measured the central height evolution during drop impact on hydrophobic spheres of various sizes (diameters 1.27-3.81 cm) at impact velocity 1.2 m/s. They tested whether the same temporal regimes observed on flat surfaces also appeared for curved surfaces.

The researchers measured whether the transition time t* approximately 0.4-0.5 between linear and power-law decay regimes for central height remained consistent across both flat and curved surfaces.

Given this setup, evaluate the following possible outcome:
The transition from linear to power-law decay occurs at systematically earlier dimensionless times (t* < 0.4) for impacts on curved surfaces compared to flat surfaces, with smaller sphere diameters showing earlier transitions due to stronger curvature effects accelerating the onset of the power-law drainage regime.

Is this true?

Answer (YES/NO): NO